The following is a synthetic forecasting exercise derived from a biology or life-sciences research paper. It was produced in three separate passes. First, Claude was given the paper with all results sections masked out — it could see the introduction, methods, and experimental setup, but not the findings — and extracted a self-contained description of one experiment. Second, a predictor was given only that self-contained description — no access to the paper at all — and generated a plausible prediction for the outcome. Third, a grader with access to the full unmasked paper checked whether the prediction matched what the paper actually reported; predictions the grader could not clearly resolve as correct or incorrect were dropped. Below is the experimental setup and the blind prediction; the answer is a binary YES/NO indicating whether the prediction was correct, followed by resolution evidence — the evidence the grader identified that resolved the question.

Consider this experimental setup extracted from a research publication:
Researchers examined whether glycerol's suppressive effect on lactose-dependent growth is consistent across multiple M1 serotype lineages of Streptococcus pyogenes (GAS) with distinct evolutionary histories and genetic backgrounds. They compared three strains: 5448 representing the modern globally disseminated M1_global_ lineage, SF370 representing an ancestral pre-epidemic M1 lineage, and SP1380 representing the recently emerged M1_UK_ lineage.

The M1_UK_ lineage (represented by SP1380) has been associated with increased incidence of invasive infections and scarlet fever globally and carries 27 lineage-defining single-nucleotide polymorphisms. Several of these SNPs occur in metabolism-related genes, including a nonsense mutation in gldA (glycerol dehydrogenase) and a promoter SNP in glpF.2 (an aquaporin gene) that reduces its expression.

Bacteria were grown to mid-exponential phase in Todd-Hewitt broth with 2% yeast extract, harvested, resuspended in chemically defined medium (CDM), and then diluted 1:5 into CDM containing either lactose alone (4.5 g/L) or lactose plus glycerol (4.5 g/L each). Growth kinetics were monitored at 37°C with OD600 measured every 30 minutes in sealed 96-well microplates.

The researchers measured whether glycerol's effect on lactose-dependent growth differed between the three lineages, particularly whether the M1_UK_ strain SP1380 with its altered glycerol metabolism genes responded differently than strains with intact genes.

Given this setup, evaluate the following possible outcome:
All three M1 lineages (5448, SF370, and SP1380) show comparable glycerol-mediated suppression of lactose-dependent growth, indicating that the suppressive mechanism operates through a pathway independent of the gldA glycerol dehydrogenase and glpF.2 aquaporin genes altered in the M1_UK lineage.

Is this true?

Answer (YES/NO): YES